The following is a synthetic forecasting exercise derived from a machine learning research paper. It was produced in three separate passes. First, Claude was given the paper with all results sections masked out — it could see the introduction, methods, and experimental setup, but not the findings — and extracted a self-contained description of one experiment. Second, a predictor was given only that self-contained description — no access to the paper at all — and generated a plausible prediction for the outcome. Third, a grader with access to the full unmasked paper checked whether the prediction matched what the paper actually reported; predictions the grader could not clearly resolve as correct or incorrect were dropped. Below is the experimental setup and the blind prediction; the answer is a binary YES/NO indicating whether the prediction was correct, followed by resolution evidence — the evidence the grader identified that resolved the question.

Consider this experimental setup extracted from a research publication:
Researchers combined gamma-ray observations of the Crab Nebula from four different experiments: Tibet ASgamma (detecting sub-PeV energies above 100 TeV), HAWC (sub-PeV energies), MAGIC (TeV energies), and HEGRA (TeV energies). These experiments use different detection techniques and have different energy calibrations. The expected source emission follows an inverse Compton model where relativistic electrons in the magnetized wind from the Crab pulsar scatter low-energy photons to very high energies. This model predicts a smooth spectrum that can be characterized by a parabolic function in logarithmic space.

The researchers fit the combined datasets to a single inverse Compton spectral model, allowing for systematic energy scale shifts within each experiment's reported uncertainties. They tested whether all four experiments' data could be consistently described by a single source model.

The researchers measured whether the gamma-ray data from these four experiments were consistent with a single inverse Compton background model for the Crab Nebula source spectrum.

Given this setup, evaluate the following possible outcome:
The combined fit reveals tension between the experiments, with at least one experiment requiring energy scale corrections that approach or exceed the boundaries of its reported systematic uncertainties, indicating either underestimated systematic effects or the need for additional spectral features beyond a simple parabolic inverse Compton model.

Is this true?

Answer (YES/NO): NO